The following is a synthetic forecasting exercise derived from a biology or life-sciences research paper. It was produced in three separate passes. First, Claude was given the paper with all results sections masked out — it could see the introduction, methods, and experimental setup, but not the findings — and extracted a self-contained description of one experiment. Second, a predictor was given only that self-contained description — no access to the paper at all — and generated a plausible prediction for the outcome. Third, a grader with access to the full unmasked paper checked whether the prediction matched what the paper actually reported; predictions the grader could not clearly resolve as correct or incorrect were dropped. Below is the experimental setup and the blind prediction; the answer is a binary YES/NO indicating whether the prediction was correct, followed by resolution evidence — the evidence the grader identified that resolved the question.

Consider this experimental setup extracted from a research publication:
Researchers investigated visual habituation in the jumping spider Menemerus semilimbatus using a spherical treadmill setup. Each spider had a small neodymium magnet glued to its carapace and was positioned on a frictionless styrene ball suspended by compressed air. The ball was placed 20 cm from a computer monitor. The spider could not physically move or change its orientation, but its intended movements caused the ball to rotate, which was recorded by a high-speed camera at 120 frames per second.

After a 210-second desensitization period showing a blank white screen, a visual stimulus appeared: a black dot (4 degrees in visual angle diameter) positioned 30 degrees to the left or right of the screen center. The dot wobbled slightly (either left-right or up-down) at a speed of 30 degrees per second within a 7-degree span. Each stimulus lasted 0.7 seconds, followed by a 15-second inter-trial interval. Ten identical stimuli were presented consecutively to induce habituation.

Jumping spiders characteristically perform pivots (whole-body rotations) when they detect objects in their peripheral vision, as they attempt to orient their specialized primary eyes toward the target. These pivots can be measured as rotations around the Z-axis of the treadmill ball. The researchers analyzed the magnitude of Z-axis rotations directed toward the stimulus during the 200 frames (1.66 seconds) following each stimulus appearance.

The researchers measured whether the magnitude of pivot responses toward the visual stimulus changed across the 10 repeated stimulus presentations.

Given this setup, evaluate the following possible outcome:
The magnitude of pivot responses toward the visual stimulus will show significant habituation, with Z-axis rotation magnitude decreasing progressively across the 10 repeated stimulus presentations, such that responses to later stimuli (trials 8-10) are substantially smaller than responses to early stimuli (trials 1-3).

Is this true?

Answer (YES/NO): YES